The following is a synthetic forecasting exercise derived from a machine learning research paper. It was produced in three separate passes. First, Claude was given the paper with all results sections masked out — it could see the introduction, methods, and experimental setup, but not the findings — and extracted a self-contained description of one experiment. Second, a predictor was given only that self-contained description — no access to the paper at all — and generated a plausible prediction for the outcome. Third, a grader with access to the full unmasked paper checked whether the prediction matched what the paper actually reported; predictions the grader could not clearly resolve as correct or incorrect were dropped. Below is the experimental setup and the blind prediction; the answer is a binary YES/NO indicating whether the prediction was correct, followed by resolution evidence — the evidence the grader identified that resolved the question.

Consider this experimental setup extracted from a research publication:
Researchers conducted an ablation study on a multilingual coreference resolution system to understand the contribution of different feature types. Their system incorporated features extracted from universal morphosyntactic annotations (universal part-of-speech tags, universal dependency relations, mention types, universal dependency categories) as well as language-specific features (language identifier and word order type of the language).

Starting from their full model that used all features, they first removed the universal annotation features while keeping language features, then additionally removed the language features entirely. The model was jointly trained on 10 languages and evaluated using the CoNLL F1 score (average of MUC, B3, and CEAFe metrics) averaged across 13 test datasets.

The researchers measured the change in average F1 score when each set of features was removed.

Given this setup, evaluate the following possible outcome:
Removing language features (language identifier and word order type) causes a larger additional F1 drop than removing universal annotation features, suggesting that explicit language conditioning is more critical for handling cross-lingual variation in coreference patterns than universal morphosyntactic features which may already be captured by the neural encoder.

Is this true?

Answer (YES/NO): NO